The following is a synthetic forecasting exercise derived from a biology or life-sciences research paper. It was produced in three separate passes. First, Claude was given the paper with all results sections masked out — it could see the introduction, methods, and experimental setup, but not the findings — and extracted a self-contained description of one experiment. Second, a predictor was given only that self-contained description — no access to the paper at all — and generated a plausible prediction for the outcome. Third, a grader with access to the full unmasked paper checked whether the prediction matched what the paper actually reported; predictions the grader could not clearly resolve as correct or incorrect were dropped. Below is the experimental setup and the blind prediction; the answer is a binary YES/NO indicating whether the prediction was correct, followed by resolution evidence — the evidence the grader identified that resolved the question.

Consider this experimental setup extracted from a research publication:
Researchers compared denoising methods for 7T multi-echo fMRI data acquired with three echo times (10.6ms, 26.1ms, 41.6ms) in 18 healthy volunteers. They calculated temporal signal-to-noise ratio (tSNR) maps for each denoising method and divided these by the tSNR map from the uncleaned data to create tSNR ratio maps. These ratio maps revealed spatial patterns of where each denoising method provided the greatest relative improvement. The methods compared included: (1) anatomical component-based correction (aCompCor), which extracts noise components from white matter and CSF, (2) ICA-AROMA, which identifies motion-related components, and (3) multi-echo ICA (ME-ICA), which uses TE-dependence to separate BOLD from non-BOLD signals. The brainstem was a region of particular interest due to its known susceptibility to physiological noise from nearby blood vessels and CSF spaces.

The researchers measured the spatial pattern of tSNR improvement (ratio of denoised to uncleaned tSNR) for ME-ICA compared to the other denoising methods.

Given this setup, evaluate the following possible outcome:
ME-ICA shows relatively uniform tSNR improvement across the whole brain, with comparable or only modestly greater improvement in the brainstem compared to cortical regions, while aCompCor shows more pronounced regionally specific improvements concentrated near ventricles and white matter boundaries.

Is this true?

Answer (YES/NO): NO